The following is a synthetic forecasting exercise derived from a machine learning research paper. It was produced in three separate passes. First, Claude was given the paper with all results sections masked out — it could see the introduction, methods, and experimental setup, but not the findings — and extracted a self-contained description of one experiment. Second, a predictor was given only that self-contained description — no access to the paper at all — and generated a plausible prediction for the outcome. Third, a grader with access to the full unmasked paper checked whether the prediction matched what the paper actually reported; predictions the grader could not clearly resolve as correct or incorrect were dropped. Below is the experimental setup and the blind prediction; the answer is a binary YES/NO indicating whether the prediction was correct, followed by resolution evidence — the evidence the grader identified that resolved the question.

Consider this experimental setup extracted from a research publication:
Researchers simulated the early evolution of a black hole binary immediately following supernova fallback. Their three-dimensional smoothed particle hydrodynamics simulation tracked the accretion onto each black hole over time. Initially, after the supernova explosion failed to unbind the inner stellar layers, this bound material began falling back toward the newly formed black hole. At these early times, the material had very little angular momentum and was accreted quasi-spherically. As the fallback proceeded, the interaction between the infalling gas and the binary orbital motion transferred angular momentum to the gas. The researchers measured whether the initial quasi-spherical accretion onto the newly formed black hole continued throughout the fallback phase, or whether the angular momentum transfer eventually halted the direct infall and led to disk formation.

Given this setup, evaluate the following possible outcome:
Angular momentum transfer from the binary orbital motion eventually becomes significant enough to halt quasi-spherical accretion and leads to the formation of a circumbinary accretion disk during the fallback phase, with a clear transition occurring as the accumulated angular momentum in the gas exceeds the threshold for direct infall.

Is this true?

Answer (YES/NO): NO